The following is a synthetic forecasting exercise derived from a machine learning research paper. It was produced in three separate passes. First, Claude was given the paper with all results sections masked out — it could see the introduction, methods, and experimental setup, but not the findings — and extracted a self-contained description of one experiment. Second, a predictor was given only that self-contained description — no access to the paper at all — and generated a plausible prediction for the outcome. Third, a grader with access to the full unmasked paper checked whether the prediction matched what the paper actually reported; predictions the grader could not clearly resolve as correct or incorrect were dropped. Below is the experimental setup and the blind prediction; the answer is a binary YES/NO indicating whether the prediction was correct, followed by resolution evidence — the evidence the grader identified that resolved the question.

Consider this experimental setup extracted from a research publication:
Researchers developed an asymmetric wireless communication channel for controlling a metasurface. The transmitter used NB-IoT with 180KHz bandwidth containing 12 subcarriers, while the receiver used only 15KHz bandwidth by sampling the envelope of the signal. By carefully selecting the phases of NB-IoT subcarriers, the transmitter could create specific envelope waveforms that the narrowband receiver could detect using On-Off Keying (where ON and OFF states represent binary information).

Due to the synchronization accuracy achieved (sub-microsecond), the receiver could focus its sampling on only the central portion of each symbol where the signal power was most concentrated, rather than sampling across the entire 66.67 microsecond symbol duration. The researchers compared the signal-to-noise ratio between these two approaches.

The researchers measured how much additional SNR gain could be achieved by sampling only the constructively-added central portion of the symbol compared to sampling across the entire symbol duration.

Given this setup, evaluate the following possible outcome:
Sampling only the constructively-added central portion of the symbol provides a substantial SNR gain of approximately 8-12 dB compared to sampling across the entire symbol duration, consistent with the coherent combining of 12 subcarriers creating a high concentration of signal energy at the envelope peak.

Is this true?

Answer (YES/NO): NO